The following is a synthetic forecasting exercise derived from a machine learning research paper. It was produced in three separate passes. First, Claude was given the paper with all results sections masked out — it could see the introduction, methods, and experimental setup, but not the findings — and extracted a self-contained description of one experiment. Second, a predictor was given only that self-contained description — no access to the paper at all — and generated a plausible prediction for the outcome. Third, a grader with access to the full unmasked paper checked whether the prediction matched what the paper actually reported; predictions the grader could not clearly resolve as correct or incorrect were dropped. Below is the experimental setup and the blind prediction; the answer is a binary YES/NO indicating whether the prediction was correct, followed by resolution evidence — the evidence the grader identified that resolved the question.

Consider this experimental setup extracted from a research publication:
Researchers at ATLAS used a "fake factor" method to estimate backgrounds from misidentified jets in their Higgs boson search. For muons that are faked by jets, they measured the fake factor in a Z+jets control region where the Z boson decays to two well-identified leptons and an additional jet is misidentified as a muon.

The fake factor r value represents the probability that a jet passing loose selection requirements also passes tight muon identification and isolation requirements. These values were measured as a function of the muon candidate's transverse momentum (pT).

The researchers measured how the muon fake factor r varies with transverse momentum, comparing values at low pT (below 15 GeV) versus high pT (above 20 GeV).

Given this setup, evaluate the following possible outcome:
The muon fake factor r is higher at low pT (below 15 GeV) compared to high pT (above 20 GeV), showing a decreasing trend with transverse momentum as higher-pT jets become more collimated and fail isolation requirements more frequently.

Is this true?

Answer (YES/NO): NO